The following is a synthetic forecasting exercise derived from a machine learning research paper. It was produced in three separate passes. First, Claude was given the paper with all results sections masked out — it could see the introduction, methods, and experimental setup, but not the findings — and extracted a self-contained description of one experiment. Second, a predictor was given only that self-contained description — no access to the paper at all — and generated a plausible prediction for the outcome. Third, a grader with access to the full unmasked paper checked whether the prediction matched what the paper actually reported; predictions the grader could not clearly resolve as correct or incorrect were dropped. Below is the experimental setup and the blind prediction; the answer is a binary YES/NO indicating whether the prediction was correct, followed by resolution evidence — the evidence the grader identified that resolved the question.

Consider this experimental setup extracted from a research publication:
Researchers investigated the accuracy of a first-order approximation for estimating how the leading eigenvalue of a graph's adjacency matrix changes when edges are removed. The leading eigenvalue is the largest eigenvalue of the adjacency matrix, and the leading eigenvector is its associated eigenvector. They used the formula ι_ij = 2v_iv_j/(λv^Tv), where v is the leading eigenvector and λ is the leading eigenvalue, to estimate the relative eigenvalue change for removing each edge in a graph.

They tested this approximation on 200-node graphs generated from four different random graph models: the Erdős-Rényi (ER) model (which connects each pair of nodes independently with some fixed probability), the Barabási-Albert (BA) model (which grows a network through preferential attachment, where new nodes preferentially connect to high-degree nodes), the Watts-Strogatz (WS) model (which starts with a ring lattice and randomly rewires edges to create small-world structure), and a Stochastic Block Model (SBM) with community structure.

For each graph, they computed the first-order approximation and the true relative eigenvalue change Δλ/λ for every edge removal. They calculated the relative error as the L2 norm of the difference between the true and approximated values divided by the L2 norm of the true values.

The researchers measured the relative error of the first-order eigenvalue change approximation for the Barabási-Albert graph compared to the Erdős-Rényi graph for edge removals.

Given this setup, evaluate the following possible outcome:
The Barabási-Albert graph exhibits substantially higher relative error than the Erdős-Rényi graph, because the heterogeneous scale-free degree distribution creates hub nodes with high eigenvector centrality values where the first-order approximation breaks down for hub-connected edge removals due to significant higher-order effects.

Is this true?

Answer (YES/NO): NO